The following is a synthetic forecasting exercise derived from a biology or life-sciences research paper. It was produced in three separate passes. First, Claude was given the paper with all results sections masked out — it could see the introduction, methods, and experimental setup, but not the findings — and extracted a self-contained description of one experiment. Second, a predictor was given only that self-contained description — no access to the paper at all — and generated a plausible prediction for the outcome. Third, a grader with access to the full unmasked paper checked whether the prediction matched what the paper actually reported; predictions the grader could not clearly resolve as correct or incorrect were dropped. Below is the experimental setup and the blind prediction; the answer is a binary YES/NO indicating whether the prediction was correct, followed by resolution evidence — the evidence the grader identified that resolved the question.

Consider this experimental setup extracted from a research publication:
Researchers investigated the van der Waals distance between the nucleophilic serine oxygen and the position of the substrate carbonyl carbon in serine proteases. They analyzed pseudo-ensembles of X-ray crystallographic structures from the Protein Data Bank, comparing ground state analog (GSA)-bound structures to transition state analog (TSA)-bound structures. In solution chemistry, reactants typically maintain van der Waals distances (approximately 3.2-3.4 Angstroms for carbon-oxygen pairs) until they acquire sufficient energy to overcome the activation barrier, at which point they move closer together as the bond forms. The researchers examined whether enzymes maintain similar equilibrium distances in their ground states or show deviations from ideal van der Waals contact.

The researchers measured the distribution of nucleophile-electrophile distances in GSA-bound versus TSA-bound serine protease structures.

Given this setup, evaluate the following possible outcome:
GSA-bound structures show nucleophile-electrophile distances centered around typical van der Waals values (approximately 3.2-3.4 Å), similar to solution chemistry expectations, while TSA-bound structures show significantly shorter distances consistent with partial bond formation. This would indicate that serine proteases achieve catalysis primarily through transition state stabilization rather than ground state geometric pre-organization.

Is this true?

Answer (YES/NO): NO